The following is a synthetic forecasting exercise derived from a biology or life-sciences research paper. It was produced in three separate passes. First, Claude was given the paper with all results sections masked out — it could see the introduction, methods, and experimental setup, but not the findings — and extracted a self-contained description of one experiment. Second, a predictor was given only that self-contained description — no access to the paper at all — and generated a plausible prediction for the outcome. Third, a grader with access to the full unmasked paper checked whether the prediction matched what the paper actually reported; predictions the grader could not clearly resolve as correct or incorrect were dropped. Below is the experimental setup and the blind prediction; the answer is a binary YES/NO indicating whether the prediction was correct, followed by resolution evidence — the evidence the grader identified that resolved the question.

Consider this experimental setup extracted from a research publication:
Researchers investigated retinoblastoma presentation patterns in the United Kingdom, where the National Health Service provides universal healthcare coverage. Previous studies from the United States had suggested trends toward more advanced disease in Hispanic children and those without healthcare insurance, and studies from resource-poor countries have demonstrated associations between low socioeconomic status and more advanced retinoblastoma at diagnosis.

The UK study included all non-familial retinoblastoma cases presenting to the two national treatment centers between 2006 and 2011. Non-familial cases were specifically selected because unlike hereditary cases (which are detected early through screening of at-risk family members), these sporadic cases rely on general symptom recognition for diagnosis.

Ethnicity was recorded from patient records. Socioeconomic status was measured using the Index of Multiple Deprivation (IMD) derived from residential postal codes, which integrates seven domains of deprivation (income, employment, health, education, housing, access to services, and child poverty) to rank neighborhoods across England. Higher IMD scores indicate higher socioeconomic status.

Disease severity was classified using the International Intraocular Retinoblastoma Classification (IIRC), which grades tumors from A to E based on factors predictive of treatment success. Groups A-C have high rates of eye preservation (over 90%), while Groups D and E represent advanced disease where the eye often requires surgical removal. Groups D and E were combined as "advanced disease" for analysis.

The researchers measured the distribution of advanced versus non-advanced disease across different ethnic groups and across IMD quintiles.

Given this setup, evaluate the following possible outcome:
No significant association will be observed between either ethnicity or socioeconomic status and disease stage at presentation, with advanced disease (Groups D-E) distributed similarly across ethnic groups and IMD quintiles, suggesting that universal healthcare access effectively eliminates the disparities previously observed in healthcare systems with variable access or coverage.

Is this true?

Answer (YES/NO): YES